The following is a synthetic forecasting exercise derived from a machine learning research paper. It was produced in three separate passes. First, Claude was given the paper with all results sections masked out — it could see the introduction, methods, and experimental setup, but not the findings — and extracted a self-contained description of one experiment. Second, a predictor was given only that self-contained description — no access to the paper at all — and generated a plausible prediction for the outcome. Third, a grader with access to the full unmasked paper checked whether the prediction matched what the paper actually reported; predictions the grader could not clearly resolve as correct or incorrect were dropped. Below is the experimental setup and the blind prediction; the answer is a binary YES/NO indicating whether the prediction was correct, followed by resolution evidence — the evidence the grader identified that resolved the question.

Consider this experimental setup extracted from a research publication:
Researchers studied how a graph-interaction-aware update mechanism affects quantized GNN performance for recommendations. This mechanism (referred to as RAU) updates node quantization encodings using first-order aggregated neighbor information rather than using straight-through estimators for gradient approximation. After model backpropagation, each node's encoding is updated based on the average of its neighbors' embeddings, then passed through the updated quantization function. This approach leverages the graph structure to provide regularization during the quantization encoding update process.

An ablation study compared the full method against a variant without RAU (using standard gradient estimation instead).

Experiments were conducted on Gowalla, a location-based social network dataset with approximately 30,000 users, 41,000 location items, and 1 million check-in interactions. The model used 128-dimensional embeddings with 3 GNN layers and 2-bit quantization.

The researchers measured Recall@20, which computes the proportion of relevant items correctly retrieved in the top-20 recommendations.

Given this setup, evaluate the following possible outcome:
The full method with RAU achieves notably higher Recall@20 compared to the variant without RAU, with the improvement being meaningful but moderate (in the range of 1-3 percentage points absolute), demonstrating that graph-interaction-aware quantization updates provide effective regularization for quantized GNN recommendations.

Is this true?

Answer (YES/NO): NO